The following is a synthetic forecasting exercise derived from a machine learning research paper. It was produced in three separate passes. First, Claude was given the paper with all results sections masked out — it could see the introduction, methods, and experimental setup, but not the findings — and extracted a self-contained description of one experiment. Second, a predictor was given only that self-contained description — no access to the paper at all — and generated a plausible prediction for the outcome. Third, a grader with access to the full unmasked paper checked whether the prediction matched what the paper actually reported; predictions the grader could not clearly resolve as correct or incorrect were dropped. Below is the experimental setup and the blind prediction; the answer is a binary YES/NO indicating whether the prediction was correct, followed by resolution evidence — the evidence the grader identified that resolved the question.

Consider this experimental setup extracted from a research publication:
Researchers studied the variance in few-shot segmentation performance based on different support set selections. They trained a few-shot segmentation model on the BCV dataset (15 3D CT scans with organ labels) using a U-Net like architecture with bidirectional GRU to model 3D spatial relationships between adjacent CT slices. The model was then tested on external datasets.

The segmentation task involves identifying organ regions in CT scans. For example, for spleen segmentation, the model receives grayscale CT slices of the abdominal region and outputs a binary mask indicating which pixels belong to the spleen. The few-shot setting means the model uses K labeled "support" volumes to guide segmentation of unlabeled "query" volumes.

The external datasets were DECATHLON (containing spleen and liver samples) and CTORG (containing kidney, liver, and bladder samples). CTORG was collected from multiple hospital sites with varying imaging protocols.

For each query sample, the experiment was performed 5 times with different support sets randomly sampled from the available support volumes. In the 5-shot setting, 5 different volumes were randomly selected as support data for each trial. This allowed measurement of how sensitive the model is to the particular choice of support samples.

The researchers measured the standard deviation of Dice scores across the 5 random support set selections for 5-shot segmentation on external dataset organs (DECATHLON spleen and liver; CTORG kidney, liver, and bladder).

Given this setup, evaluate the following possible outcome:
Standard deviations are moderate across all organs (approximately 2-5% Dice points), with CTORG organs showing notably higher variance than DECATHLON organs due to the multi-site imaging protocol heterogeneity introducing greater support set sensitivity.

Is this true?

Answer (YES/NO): NO